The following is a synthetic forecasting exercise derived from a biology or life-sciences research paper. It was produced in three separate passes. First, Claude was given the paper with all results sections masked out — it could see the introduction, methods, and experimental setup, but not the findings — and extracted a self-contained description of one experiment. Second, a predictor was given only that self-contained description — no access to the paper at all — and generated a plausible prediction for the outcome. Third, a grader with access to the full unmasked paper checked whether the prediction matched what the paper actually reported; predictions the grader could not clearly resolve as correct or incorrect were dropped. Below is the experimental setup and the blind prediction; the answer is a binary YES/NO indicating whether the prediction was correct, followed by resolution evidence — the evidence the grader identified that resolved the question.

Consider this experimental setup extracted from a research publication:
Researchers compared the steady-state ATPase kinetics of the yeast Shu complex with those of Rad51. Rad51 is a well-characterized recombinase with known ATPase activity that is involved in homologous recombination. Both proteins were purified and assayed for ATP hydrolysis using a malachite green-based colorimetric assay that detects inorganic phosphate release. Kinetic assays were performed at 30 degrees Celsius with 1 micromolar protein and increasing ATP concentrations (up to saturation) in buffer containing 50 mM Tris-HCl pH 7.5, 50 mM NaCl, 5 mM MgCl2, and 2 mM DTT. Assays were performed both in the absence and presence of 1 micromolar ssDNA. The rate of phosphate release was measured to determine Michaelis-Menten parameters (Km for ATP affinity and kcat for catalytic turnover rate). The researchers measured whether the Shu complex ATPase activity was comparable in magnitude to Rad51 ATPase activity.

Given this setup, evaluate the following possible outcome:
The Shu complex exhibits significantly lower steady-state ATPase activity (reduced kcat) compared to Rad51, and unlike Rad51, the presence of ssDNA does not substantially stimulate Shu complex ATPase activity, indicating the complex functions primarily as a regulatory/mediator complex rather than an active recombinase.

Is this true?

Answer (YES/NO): NO